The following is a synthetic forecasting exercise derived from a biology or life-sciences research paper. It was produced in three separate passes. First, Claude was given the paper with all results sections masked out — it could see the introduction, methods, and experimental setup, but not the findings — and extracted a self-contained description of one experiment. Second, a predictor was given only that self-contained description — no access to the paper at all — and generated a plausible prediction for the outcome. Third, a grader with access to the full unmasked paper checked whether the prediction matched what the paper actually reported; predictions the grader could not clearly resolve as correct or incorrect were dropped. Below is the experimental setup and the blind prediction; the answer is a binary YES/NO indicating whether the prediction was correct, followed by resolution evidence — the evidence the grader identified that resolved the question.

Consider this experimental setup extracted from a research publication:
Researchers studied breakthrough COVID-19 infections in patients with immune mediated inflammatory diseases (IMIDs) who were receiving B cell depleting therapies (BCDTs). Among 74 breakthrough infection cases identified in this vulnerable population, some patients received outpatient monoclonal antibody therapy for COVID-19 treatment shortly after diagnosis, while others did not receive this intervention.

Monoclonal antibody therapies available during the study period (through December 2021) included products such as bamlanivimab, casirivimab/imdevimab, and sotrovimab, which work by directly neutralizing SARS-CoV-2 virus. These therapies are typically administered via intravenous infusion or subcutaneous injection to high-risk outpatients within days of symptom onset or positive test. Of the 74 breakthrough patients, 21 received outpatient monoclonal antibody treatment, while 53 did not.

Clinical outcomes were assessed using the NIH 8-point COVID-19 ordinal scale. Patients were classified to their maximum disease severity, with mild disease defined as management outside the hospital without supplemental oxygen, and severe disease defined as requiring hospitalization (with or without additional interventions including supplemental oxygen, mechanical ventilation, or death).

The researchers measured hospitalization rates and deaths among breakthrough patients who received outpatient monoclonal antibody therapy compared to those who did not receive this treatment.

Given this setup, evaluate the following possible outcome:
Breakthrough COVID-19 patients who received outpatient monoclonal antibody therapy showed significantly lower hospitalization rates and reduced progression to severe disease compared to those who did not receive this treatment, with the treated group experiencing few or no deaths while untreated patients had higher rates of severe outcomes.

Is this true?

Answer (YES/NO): YES